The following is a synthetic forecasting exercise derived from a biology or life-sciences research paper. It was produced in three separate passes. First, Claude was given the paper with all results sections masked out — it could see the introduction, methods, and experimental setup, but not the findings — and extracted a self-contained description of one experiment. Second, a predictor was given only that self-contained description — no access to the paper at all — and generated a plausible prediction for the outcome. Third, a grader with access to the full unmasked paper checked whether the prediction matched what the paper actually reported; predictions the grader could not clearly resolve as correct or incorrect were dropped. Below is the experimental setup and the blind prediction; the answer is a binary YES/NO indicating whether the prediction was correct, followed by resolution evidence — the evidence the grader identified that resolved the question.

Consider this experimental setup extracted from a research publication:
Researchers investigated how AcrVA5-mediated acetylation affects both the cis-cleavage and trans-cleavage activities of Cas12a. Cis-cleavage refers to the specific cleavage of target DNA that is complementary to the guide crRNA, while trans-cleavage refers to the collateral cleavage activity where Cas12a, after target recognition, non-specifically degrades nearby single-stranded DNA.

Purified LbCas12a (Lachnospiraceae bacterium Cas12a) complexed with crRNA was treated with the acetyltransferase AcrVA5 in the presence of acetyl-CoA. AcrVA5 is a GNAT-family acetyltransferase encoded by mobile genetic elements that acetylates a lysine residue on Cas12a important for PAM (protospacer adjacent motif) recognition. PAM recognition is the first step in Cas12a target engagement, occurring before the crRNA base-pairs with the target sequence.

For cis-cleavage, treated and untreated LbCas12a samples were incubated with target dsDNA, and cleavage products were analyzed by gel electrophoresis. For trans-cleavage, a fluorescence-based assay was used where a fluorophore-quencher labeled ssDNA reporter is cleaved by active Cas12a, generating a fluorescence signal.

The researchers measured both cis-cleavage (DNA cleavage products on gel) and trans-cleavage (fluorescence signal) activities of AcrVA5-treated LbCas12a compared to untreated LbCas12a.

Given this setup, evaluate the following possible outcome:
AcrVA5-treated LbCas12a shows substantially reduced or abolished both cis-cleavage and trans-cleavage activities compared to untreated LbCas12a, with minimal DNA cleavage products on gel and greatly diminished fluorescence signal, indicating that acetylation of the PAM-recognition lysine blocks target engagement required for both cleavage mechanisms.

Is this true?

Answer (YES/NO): YES